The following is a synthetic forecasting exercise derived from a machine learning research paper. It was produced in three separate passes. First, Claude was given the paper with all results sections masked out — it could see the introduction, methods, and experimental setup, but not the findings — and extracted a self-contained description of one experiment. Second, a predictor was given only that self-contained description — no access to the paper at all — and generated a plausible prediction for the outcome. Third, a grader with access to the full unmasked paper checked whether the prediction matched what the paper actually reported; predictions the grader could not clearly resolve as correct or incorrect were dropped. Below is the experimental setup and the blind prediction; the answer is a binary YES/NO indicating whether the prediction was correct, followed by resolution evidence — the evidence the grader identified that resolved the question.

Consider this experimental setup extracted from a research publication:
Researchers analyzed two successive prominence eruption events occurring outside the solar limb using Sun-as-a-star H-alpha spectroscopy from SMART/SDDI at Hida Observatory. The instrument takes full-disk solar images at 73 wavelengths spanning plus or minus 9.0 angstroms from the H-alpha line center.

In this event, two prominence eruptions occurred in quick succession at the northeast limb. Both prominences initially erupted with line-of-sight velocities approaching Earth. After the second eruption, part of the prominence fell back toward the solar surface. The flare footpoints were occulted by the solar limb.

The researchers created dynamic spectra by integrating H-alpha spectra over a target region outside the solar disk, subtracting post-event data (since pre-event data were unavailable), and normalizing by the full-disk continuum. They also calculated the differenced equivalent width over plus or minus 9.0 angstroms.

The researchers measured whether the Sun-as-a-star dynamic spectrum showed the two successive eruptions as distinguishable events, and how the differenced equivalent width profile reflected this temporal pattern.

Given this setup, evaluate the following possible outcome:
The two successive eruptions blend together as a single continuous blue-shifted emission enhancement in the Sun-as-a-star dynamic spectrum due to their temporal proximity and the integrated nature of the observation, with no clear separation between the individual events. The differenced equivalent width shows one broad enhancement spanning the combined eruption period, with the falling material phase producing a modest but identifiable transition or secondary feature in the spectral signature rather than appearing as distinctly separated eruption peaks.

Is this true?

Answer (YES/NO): NO